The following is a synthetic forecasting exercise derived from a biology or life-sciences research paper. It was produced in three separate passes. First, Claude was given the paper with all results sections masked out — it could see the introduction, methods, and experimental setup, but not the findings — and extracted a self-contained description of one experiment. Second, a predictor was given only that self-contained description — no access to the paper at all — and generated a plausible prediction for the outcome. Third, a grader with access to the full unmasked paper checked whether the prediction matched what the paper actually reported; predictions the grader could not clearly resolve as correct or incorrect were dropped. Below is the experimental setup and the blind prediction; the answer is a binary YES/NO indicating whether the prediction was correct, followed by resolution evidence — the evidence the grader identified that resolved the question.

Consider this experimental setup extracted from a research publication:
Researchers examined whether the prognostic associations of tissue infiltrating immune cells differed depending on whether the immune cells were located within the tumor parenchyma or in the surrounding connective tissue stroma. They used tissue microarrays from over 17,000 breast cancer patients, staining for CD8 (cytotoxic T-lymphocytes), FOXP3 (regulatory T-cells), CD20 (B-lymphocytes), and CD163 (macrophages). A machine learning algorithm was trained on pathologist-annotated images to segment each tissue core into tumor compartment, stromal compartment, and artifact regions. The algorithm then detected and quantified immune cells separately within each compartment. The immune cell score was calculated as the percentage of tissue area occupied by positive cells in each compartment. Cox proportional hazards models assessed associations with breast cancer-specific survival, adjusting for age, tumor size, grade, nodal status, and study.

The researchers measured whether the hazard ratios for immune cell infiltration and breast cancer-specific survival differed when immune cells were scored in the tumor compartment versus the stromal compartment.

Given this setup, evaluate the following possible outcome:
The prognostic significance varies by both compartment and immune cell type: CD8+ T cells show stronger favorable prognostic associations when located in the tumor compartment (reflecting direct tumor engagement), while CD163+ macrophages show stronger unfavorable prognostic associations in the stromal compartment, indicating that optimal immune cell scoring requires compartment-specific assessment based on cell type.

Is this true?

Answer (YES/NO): NO